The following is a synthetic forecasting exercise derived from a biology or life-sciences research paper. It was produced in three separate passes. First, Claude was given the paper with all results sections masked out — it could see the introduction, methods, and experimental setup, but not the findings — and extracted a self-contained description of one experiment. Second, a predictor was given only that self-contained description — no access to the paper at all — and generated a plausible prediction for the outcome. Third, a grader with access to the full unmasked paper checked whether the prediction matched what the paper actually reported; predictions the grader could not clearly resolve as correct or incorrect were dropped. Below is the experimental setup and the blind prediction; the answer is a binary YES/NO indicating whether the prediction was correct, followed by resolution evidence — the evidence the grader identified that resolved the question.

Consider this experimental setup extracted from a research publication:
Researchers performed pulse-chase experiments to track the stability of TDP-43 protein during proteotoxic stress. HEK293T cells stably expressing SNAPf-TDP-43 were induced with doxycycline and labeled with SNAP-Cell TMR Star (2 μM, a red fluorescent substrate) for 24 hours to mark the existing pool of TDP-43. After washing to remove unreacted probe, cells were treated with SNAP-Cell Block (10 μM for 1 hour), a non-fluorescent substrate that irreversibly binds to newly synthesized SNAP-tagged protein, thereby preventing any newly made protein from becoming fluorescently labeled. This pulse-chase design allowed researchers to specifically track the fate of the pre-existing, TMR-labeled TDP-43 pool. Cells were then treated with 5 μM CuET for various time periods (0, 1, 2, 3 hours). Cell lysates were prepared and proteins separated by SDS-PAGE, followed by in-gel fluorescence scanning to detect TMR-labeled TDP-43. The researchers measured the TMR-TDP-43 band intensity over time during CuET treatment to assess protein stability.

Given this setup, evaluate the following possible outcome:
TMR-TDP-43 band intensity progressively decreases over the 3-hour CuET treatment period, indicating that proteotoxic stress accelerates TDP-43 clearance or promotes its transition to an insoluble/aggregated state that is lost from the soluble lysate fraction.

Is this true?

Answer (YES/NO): YES